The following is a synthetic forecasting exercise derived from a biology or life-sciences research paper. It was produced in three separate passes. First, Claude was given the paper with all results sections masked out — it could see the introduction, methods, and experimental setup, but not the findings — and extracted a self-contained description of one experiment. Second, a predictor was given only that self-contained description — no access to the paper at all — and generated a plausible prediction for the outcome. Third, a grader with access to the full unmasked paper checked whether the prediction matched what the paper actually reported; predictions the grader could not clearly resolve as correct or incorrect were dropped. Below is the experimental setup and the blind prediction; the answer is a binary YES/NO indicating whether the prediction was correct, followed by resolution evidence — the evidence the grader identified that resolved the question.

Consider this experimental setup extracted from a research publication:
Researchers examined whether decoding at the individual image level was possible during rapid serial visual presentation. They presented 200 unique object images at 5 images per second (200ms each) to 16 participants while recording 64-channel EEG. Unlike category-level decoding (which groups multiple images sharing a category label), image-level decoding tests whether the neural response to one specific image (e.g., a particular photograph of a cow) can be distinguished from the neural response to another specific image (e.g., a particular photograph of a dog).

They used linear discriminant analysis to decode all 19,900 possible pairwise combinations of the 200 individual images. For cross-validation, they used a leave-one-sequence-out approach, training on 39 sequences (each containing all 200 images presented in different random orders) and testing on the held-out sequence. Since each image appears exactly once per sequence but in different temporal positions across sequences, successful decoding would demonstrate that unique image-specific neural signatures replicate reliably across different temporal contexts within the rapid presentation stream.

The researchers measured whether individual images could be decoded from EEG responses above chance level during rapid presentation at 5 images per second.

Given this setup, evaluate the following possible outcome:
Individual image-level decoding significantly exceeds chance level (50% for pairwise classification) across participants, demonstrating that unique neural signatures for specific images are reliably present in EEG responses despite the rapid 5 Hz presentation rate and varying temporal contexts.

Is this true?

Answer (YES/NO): YES